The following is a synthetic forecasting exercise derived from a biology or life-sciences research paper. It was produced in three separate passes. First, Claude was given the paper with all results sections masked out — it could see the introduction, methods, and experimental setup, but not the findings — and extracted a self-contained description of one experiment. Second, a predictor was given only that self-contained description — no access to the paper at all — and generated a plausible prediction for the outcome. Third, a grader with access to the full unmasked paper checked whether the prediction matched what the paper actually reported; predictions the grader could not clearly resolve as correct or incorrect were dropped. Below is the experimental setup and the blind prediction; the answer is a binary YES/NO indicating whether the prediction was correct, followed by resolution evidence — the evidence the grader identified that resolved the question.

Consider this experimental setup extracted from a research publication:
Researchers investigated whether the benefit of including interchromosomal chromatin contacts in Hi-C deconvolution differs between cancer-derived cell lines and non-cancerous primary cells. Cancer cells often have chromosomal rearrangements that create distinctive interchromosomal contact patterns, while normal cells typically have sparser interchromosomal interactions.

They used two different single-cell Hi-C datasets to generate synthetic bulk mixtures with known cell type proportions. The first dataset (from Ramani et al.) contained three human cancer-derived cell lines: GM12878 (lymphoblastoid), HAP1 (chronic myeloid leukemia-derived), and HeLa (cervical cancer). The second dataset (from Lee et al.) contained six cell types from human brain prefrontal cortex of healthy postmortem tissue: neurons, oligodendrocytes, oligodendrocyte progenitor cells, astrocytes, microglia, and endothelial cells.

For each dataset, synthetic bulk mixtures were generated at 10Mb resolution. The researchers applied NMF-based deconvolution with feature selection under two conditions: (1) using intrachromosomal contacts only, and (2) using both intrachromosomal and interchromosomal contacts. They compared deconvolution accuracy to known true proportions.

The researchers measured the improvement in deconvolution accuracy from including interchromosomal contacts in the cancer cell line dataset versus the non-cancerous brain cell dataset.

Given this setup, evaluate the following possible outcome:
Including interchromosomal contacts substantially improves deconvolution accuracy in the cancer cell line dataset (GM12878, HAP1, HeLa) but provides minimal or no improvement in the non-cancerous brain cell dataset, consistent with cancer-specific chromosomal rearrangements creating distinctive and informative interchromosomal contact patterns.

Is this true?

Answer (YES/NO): NO